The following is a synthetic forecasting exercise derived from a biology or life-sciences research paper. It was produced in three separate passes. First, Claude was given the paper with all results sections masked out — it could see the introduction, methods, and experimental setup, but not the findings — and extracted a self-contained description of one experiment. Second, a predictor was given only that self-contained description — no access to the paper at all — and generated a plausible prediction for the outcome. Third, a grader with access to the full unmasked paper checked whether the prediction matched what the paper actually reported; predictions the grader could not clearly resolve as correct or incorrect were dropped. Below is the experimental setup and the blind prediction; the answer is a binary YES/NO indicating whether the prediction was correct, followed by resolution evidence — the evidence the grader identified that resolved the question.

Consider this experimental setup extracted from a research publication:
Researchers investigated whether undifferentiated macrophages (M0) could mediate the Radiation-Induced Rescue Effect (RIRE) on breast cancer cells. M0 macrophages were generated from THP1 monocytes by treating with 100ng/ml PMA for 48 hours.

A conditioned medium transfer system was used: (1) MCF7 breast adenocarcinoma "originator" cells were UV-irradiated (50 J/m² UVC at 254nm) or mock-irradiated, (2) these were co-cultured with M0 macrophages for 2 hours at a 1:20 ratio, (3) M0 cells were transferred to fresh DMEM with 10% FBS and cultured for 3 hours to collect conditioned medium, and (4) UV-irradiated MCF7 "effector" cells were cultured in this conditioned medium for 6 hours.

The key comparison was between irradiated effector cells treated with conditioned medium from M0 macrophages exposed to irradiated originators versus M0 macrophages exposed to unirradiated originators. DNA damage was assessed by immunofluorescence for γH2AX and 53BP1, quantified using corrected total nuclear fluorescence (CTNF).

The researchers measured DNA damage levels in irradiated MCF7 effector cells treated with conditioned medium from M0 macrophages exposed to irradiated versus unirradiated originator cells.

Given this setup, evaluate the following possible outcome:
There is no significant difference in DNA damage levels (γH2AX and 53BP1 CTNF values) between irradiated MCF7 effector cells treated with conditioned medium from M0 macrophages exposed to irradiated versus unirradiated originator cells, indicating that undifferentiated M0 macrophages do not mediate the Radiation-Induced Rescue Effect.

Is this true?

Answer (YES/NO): YES